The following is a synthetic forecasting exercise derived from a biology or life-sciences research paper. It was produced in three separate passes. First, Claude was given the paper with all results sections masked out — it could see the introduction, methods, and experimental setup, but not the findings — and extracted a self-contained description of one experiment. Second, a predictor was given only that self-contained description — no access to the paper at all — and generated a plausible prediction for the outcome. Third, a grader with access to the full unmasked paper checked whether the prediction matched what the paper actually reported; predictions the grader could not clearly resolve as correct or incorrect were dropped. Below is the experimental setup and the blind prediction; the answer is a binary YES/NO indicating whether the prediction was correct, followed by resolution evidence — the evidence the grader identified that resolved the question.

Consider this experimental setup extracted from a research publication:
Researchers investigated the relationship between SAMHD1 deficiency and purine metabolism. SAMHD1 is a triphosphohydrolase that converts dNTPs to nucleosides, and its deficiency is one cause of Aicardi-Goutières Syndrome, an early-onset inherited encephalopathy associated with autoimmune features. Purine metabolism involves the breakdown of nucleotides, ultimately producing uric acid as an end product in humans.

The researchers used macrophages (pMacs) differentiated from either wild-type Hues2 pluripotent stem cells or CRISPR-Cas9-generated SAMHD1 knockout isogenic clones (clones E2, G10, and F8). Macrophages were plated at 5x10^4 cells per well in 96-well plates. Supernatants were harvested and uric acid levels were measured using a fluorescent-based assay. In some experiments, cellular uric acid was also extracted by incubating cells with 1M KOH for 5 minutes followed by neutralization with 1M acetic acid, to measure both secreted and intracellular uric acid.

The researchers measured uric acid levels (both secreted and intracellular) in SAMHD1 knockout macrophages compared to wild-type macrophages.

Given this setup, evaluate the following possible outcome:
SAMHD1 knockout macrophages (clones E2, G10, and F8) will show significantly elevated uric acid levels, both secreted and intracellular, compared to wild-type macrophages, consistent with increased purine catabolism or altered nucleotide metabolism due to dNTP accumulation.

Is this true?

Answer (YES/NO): NO